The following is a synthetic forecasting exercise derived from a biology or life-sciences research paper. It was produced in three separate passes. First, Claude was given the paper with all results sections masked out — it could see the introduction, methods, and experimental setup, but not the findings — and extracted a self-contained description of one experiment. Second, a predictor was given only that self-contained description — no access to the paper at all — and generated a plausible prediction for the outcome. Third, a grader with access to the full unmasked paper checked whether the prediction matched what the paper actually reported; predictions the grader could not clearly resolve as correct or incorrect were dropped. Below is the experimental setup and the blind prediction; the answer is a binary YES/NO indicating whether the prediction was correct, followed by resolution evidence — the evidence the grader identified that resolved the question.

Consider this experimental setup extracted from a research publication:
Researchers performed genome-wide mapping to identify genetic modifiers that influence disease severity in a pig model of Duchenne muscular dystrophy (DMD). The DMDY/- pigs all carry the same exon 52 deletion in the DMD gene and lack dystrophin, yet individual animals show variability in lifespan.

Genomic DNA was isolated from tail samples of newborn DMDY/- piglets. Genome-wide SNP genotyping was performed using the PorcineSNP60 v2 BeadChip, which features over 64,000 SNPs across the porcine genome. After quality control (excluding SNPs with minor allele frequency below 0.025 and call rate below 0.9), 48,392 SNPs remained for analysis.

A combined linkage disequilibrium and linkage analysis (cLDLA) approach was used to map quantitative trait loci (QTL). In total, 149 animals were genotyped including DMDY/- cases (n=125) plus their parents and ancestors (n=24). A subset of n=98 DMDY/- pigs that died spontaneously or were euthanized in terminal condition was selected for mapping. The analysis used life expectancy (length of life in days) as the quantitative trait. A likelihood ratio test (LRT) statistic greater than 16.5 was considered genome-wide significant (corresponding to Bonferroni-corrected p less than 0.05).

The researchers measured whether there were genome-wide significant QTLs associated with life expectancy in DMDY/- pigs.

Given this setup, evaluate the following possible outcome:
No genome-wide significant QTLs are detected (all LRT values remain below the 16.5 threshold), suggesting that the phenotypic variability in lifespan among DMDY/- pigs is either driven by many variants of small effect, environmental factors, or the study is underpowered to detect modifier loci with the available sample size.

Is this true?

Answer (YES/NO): YES